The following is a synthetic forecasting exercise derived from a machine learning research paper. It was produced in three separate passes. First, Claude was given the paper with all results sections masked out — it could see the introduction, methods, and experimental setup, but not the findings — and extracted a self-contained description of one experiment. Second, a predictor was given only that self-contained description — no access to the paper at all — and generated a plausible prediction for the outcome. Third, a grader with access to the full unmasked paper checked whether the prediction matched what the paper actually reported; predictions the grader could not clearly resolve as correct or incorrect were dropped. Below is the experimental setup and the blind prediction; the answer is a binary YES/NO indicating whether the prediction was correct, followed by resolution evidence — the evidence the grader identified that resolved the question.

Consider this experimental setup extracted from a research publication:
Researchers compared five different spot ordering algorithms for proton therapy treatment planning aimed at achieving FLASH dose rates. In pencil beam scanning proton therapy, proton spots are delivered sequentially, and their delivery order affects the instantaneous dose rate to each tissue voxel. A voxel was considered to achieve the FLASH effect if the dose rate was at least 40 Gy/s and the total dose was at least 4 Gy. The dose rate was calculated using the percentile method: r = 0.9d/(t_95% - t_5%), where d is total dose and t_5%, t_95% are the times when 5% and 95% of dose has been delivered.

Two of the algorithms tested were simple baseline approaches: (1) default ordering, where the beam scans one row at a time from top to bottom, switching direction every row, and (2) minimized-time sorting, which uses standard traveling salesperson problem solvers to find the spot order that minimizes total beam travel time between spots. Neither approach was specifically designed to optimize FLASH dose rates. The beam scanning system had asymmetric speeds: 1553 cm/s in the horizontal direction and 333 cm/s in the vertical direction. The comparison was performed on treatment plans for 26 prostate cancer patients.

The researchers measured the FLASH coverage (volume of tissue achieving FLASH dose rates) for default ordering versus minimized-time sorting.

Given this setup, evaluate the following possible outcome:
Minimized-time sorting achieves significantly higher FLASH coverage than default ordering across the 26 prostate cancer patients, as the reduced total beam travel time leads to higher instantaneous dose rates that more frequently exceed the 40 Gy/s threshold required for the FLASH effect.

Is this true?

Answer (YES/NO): YES